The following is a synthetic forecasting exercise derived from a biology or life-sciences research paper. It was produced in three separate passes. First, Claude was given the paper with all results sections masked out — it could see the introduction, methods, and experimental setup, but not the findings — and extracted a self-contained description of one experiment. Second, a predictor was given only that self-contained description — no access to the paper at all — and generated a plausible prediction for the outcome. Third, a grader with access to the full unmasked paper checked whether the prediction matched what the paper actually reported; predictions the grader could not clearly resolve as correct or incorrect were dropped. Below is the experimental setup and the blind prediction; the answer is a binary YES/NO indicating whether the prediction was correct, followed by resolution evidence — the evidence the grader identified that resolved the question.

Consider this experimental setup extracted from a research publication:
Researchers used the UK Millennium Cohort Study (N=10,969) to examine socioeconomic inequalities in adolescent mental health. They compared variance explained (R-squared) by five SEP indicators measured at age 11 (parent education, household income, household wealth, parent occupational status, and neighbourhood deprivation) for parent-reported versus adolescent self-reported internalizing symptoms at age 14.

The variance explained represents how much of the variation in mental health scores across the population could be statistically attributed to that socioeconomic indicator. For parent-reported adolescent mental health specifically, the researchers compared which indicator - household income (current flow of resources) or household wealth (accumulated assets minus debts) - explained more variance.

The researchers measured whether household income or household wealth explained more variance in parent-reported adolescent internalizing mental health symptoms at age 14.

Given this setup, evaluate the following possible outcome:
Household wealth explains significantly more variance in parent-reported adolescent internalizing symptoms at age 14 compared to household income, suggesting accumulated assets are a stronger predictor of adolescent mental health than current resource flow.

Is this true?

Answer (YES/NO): NO